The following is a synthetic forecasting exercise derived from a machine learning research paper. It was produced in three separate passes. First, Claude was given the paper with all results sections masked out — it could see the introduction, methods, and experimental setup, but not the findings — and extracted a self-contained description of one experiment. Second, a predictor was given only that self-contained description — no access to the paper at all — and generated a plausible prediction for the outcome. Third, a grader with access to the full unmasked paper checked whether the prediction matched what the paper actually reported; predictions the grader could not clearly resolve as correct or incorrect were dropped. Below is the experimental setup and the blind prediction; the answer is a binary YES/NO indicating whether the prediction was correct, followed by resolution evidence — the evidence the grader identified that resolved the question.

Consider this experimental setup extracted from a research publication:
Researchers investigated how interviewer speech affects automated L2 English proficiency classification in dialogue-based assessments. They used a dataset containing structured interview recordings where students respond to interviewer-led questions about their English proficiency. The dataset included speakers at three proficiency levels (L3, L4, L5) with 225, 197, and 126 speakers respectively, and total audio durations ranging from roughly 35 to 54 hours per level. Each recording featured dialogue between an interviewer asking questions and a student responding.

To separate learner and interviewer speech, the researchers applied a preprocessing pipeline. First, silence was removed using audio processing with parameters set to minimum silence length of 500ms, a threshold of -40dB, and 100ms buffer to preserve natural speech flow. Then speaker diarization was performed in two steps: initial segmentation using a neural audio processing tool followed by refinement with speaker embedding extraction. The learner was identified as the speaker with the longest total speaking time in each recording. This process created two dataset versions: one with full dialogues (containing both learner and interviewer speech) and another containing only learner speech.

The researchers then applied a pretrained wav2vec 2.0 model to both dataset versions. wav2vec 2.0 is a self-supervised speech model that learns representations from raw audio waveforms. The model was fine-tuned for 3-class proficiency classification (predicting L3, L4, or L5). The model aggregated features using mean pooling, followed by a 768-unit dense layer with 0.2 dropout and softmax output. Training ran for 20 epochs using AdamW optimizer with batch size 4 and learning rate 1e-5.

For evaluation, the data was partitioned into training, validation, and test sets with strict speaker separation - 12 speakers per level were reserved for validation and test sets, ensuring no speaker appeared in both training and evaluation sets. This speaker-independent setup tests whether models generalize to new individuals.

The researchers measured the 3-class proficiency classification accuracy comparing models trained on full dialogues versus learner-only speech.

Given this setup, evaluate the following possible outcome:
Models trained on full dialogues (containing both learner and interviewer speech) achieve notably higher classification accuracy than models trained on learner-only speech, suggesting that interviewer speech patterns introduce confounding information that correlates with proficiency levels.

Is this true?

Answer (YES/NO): NO